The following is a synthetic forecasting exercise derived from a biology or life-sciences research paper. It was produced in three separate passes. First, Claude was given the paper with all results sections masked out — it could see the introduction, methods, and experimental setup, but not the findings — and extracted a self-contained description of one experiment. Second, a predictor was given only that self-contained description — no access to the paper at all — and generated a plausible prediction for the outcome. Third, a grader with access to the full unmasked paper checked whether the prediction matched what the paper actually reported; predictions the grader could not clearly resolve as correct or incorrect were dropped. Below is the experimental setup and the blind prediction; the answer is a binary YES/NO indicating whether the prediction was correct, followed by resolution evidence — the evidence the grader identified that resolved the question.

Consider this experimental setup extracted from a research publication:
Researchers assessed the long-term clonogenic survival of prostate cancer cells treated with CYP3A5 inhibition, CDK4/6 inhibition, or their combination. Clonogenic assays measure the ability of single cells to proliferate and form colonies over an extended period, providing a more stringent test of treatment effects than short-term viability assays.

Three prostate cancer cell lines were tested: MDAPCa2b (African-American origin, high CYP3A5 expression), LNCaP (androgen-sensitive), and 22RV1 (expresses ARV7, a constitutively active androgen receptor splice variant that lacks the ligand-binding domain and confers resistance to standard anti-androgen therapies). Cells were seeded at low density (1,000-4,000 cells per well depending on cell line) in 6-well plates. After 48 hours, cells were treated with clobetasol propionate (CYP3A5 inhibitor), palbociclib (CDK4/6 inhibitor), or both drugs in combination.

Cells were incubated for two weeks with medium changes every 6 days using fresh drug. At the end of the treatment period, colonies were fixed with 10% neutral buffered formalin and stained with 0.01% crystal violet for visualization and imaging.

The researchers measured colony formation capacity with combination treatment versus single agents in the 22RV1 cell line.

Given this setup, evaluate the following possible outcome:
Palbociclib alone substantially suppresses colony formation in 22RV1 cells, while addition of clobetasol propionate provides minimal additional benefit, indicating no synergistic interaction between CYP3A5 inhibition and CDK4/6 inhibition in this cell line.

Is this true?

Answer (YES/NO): NO